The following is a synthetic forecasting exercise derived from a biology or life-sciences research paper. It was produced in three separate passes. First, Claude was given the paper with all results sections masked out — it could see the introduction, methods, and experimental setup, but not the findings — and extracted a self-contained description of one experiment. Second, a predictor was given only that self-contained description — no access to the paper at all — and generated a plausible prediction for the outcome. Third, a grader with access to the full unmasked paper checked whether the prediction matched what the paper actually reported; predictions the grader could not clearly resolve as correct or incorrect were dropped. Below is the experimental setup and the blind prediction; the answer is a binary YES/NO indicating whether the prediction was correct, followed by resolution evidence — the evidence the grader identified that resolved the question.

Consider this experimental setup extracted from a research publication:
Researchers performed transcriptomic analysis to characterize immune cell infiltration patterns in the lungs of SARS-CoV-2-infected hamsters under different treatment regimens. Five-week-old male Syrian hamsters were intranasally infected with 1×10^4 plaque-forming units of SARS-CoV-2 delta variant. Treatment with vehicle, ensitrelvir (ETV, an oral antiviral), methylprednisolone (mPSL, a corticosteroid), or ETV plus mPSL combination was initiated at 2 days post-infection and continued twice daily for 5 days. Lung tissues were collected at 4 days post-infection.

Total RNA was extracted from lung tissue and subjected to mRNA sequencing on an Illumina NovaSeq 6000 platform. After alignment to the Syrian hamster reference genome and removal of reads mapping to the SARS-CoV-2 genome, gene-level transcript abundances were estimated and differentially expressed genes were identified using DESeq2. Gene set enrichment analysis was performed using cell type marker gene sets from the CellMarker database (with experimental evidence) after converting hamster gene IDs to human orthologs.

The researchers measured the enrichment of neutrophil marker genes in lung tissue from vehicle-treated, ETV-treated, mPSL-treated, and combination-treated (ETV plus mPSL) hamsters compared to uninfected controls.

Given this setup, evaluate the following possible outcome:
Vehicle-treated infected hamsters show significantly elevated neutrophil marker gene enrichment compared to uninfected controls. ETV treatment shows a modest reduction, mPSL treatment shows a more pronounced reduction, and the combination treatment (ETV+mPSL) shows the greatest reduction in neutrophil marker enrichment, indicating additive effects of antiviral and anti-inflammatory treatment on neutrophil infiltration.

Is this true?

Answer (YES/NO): NO